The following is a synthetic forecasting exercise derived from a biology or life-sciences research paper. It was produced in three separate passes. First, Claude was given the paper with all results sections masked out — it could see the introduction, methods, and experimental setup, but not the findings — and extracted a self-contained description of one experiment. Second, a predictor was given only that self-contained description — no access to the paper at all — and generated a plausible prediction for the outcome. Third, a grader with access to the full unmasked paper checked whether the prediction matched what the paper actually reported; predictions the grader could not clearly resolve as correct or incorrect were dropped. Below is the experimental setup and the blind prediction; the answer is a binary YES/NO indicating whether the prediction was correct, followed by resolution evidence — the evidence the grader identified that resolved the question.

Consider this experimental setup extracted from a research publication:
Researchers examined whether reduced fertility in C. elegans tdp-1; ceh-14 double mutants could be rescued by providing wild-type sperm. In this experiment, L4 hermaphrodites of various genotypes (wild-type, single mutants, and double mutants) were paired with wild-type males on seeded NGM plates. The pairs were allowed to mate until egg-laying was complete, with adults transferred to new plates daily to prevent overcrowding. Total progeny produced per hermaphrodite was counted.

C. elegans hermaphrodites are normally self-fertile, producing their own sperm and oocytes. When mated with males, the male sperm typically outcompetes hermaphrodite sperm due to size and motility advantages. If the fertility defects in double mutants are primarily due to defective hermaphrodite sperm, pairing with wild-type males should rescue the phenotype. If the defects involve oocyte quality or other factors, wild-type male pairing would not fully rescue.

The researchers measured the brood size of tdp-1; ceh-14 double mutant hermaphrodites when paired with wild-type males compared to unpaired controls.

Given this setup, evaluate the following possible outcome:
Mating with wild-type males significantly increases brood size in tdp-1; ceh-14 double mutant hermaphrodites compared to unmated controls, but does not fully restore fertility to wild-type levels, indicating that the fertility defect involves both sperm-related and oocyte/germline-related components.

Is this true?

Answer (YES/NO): NO